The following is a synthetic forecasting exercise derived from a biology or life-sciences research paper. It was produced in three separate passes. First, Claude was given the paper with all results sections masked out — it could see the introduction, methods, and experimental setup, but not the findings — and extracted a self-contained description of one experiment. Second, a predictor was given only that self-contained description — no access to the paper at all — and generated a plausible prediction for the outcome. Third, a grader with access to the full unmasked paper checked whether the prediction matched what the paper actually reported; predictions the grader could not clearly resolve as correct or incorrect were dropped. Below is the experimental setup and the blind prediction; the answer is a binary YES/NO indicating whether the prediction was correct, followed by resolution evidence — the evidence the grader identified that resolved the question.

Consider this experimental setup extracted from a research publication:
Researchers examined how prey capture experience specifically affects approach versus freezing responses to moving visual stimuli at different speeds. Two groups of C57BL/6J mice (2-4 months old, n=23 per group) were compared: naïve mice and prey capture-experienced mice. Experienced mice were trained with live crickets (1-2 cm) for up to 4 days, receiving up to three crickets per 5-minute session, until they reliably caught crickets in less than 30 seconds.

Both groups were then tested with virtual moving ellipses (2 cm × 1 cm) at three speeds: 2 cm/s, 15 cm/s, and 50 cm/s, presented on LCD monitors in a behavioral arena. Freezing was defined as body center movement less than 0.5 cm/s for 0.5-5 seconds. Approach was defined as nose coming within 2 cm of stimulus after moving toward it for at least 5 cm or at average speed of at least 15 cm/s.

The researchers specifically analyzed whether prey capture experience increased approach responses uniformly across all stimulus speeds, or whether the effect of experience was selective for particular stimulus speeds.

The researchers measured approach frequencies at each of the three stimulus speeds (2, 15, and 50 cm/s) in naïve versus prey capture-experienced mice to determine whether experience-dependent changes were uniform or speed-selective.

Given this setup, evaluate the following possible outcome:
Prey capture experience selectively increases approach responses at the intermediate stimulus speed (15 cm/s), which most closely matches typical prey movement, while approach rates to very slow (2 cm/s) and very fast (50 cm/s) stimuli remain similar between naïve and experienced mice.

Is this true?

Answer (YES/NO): NO